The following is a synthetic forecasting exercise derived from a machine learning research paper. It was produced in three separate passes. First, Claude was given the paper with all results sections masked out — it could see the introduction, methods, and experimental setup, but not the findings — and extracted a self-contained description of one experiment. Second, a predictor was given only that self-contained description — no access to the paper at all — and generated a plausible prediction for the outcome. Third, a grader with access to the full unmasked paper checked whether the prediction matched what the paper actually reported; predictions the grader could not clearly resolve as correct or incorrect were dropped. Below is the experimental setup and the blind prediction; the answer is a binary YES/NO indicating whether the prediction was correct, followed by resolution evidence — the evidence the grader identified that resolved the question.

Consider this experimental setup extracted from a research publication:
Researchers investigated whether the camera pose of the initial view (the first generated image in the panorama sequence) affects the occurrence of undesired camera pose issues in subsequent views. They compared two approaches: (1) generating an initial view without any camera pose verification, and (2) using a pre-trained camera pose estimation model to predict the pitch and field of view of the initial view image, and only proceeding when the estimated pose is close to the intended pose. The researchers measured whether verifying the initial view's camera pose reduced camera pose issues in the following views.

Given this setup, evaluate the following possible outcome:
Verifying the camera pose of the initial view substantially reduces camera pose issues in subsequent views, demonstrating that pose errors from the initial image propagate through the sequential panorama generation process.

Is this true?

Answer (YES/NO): YES